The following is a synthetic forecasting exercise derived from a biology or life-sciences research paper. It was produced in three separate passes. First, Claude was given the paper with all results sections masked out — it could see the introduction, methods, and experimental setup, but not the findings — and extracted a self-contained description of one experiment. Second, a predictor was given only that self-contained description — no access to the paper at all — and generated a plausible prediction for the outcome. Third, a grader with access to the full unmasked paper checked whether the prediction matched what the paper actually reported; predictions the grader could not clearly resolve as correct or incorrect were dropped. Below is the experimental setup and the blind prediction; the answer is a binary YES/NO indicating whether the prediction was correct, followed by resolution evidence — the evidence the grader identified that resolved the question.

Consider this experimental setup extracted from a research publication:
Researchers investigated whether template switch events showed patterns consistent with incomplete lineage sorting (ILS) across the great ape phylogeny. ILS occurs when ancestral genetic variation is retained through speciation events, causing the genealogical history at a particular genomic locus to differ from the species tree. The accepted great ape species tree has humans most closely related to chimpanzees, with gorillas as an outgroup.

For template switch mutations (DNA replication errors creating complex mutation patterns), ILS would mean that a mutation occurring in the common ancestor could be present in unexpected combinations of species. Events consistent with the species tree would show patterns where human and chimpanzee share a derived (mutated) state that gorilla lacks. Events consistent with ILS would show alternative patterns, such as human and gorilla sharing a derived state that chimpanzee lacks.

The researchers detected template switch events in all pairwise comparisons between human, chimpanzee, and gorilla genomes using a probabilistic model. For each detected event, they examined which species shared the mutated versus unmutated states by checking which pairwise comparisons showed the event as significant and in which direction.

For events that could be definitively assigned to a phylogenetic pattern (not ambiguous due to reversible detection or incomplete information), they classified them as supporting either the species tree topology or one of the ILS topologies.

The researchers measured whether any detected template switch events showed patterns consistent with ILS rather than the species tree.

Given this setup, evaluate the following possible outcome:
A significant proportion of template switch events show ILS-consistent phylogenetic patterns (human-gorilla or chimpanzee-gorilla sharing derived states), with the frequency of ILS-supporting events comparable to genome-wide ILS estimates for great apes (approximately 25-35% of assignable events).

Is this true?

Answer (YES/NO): NO